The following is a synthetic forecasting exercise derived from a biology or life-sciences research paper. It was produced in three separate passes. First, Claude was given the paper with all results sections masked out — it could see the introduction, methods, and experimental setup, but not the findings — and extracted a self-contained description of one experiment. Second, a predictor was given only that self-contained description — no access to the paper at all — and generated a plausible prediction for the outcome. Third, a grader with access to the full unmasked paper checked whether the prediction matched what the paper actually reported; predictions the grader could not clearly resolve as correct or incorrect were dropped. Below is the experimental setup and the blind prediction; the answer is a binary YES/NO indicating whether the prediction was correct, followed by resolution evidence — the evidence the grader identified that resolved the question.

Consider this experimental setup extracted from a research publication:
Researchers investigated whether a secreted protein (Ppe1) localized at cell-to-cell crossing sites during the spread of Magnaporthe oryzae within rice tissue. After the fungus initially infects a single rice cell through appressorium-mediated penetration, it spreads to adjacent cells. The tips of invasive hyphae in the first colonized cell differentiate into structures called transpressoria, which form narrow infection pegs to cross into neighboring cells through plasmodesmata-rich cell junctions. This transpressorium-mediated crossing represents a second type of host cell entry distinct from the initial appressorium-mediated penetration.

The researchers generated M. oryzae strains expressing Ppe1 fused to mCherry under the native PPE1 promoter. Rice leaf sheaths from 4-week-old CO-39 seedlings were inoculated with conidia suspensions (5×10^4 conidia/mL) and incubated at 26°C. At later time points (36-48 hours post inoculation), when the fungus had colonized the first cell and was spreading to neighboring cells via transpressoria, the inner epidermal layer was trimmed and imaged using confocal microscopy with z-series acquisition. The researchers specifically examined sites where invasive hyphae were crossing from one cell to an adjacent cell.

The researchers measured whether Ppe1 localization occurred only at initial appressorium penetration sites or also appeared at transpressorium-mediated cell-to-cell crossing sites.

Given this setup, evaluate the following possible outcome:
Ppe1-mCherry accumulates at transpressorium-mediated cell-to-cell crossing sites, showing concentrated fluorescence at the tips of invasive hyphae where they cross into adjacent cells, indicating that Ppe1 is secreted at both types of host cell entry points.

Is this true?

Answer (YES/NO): YES